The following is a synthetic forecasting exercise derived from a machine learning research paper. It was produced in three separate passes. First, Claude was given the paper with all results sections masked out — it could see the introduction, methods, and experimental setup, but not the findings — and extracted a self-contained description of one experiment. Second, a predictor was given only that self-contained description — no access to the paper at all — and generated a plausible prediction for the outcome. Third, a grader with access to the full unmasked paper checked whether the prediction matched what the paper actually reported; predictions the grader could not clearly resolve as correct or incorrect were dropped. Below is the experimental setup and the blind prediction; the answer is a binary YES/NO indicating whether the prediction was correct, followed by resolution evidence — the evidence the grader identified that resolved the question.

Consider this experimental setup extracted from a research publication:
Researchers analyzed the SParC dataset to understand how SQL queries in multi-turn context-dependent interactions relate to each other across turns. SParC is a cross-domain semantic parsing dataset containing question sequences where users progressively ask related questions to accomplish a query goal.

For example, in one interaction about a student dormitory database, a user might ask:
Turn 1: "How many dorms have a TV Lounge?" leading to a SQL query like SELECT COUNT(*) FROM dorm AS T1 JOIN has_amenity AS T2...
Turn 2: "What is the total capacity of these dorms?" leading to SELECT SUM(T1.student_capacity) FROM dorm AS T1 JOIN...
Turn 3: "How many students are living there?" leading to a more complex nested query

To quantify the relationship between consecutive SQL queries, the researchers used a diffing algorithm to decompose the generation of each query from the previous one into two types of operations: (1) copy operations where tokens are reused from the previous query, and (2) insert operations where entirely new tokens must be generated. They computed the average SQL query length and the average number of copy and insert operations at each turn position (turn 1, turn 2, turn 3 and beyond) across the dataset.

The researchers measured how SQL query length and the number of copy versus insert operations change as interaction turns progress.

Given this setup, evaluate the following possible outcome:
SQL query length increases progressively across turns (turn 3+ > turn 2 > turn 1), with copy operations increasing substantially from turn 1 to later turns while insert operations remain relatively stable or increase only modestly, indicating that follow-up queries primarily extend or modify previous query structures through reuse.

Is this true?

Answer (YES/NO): YES